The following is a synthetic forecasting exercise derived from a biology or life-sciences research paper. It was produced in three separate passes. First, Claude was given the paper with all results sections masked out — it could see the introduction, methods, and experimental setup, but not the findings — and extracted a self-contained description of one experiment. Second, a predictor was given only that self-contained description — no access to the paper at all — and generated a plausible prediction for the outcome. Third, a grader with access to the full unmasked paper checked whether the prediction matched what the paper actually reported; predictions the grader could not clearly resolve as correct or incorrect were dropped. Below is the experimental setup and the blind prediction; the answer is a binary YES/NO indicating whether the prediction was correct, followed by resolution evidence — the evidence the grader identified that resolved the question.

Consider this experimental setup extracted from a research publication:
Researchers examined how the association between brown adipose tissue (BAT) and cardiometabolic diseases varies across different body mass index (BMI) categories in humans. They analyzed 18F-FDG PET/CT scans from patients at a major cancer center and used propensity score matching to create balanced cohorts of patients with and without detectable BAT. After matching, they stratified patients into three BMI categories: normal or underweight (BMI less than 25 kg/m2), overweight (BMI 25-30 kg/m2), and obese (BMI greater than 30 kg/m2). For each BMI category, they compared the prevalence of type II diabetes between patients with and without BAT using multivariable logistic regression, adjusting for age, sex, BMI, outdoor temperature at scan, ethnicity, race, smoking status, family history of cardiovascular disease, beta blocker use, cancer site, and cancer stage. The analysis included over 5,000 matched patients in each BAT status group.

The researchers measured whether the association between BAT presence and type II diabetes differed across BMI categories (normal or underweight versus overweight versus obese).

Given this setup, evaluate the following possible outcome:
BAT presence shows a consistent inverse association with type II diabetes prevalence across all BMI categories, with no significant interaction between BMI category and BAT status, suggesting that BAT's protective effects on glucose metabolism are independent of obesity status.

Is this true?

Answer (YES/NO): NO